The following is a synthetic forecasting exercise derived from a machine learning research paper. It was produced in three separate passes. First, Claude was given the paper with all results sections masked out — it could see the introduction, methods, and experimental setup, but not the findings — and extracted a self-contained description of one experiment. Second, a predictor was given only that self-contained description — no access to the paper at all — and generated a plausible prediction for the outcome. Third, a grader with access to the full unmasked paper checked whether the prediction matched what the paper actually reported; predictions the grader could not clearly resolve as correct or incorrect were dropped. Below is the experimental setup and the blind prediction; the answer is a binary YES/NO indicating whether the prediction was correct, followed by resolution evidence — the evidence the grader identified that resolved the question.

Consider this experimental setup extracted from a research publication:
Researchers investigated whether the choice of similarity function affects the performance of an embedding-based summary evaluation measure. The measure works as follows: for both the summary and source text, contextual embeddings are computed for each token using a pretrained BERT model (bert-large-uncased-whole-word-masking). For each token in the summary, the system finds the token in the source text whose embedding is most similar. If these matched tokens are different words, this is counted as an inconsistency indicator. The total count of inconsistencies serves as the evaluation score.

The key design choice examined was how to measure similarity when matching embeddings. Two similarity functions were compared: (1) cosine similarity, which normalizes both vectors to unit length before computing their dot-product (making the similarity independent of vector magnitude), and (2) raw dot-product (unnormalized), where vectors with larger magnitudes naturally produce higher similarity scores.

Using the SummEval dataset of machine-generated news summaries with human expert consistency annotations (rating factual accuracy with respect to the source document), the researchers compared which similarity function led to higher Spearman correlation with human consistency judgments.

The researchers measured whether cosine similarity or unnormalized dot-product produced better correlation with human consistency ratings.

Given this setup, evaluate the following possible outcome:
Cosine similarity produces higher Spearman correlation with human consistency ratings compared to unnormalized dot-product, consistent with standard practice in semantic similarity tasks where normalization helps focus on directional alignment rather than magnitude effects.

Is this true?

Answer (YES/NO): NO